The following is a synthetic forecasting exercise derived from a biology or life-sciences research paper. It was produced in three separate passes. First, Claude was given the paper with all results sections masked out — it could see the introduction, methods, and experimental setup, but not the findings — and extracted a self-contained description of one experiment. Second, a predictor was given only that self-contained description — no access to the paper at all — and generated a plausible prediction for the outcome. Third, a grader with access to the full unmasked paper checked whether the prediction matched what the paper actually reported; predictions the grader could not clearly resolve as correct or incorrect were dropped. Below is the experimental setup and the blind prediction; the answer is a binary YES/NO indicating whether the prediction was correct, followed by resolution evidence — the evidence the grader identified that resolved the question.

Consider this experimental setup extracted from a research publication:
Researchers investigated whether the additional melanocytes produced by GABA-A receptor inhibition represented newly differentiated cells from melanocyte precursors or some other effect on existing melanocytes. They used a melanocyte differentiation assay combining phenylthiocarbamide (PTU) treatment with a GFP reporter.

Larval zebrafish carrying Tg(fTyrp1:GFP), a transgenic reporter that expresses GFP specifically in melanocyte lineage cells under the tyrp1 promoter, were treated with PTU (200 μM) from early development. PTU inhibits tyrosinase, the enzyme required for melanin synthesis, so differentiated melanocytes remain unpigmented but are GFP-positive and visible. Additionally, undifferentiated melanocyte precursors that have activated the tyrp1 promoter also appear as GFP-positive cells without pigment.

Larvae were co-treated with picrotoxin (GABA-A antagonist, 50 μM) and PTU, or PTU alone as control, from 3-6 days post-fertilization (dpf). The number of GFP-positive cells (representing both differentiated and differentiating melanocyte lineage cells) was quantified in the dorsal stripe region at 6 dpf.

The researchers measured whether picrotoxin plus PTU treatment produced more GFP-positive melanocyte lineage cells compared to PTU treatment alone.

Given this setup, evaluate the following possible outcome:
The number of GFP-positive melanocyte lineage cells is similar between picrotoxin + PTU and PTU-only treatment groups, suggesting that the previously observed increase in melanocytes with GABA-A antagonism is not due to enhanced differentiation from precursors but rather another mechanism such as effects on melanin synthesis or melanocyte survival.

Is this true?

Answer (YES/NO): NO